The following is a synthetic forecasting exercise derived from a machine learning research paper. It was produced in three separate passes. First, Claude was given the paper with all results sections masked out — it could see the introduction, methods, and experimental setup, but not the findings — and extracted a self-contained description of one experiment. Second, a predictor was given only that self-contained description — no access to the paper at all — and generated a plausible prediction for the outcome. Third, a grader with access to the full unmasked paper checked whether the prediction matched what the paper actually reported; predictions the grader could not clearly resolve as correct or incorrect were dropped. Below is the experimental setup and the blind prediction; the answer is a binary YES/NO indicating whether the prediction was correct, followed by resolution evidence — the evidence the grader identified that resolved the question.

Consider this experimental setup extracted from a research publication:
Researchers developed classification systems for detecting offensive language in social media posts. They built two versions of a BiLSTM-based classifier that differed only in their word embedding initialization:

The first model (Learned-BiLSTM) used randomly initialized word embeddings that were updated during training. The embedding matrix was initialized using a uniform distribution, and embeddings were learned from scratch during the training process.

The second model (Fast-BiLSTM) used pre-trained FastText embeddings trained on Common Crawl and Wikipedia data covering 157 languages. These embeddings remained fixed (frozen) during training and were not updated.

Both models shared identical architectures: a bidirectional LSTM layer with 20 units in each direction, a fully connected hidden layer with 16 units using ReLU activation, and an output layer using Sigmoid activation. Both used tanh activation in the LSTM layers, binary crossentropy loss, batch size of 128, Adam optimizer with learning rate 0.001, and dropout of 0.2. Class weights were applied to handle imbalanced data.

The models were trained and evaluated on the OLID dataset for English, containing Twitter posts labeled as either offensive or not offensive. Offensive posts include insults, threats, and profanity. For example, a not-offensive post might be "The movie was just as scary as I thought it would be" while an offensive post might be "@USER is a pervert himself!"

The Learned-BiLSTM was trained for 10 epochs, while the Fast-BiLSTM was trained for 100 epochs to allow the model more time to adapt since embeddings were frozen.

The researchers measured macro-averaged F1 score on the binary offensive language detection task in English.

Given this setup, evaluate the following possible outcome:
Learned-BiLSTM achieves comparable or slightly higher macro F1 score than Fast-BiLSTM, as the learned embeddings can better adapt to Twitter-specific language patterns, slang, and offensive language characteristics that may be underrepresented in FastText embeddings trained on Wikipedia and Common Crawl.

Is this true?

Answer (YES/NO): NO